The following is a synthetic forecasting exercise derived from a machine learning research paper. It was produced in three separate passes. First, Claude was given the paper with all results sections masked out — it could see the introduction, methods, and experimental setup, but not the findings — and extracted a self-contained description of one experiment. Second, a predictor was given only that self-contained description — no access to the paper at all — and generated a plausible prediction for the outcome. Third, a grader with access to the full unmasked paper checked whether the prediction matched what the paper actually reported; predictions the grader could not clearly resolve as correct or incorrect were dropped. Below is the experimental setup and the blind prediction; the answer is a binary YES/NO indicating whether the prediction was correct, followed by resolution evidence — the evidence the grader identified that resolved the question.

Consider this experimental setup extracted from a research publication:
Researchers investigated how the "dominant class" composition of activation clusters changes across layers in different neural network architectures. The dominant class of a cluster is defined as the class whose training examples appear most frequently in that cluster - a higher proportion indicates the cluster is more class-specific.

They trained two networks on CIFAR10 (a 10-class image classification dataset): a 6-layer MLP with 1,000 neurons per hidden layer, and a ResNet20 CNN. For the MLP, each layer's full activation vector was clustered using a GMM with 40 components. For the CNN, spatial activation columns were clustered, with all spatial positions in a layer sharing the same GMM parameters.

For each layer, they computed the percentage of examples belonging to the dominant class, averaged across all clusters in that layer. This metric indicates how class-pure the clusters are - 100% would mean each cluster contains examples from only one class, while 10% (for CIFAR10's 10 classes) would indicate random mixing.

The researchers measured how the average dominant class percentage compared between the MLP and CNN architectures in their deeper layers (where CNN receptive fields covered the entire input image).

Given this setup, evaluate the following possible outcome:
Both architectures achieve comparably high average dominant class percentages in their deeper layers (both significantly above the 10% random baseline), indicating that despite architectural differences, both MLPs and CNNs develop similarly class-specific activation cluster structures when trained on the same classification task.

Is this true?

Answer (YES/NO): NO